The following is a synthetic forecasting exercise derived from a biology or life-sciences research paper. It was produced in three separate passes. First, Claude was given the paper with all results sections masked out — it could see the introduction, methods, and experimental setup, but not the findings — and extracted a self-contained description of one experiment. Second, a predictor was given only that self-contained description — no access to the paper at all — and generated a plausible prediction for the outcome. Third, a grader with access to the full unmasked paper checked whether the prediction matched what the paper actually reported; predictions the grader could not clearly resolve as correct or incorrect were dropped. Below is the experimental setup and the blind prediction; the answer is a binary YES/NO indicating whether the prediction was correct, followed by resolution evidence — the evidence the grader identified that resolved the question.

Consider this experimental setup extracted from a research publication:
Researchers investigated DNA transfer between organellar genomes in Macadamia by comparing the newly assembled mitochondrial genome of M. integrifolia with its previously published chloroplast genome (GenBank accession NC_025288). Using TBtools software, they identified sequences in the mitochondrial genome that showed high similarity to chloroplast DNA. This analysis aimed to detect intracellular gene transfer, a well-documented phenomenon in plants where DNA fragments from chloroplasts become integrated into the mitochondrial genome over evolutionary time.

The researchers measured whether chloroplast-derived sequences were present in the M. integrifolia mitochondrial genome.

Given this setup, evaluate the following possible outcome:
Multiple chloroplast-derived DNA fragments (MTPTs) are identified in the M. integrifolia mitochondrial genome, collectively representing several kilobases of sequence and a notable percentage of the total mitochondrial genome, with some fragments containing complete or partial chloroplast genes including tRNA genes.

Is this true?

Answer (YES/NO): YES